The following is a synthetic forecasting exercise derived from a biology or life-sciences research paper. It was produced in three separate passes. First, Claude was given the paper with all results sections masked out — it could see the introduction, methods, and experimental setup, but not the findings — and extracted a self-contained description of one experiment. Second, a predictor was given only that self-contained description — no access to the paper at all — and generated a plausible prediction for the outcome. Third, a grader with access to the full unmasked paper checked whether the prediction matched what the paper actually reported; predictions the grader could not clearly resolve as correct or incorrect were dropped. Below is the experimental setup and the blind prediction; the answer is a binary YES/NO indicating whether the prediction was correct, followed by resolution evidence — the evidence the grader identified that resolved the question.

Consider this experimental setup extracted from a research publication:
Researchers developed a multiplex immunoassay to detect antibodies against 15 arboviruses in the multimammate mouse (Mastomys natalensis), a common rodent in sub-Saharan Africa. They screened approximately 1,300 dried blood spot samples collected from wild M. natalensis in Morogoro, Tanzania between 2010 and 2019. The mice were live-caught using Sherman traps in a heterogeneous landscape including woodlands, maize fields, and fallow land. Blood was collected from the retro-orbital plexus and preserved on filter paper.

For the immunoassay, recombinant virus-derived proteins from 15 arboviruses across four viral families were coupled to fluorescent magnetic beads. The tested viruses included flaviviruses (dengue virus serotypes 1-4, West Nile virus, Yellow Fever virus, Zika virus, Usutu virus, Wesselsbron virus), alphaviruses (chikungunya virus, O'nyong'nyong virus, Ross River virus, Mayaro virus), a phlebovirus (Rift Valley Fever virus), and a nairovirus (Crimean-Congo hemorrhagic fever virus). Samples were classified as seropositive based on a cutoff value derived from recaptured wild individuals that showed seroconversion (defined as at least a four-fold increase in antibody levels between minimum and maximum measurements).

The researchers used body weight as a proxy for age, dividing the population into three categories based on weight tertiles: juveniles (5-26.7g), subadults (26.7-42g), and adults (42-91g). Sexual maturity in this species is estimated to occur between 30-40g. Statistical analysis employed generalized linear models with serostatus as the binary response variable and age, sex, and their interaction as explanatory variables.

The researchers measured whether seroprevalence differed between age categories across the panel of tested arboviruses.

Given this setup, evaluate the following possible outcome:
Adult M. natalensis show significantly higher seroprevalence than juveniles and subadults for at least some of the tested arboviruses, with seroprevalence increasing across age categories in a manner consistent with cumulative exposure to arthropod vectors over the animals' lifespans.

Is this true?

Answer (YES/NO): YES